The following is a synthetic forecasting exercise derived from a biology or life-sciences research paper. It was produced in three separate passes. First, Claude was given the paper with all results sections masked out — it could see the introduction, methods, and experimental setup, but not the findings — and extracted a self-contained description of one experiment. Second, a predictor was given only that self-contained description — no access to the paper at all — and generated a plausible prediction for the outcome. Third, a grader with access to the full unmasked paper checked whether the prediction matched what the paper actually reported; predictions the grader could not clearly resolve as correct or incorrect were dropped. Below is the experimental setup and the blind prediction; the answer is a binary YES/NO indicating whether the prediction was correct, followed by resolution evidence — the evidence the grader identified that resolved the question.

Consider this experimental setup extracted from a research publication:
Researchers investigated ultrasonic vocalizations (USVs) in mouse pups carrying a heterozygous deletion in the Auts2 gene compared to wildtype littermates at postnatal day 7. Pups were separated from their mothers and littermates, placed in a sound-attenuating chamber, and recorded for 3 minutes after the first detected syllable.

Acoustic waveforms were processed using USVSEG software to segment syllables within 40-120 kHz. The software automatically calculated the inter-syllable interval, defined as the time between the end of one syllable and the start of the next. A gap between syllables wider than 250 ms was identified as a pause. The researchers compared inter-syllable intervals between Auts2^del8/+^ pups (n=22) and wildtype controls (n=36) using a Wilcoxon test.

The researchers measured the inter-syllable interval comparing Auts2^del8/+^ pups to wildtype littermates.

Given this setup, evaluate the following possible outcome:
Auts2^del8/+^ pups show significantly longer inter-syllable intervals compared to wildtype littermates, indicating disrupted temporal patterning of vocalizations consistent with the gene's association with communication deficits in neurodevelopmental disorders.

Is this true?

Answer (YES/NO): YES